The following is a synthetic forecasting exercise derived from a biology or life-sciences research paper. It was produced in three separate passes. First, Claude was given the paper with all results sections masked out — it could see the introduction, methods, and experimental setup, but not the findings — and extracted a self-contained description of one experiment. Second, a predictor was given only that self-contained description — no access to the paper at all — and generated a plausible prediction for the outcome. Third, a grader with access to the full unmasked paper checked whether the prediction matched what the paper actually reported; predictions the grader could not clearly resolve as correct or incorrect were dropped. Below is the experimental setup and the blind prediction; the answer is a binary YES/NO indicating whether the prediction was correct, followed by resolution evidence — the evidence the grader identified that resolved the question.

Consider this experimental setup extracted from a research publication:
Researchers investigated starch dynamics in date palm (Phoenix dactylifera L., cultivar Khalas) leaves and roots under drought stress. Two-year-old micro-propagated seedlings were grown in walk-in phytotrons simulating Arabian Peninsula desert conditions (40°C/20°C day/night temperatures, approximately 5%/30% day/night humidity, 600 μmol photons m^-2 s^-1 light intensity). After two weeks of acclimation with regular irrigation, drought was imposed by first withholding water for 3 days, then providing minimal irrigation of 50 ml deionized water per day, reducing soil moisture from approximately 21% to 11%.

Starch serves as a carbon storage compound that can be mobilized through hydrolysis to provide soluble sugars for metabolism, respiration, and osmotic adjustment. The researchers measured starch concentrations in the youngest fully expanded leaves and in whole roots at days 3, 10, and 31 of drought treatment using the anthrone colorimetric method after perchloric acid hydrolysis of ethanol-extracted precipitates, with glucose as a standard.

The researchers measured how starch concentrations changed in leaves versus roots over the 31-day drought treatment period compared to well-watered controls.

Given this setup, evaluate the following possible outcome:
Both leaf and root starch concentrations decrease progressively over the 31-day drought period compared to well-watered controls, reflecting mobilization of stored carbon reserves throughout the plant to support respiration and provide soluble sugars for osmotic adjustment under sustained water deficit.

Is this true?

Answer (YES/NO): NO